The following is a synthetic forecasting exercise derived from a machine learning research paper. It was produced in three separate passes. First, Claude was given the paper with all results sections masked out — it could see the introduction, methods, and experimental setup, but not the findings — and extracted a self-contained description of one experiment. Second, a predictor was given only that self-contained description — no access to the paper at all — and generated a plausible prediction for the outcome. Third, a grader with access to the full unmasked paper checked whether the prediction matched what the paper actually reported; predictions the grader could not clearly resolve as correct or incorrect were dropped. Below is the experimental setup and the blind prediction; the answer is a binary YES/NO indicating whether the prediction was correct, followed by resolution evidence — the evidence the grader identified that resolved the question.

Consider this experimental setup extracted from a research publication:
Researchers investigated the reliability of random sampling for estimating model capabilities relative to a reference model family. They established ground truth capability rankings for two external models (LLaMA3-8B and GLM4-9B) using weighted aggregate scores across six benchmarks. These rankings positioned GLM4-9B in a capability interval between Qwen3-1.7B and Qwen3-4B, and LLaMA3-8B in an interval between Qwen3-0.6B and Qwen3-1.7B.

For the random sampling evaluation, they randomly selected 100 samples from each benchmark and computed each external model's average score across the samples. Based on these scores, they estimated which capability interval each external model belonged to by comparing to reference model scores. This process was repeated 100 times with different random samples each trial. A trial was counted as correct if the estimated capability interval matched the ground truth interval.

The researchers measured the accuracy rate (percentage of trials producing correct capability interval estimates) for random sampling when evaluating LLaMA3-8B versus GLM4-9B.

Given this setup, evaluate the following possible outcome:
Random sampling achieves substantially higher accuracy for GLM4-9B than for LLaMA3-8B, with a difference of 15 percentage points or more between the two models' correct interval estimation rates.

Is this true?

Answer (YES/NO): NO